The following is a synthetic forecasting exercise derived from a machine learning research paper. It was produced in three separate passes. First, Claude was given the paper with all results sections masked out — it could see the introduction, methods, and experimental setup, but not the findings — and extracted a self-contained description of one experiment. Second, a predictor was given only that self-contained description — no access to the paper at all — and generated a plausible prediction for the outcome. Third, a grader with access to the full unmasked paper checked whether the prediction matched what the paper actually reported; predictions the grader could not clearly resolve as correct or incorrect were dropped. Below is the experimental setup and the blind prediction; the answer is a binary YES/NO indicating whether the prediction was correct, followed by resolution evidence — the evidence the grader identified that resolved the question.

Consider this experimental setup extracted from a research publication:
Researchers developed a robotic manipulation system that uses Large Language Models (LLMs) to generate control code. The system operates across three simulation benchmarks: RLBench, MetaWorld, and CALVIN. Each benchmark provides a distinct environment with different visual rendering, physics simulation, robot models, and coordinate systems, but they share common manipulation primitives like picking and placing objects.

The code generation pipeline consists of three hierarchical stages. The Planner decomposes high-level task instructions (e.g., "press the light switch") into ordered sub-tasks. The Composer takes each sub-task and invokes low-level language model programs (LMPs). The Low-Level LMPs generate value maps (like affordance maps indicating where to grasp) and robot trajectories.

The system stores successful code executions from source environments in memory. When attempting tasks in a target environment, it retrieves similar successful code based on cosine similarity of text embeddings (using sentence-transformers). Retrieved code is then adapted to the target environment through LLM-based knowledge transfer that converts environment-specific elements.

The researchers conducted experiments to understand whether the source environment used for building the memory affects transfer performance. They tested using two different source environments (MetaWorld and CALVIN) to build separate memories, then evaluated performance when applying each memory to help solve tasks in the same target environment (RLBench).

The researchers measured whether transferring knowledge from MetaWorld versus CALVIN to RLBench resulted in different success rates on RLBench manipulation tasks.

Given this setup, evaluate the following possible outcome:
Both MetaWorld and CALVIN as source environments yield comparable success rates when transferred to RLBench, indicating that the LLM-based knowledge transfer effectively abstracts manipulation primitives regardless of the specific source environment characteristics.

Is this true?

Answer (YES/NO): NO